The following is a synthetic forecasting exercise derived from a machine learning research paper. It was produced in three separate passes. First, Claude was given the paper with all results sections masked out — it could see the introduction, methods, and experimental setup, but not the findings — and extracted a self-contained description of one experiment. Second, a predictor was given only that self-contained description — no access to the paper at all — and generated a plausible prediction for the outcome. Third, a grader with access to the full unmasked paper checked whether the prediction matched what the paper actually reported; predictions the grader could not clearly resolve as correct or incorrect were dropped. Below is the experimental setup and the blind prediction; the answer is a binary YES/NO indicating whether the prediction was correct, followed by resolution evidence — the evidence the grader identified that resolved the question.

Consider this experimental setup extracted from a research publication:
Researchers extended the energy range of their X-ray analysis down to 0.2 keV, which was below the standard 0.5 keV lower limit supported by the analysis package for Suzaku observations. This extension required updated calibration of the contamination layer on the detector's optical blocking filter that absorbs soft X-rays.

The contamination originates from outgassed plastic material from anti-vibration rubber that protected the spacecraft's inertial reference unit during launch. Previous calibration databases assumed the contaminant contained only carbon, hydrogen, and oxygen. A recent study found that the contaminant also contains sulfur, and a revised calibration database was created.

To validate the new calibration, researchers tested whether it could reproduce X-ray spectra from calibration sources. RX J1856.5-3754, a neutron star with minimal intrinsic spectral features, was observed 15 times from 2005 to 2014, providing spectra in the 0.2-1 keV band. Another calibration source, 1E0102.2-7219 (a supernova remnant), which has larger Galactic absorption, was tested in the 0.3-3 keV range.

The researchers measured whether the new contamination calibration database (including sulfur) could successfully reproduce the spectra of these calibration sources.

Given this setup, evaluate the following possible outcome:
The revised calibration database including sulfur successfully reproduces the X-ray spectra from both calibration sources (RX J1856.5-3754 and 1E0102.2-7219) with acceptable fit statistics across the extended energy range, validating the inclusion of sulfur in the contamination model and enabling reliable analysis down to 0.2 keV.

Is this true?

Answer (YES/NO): YES